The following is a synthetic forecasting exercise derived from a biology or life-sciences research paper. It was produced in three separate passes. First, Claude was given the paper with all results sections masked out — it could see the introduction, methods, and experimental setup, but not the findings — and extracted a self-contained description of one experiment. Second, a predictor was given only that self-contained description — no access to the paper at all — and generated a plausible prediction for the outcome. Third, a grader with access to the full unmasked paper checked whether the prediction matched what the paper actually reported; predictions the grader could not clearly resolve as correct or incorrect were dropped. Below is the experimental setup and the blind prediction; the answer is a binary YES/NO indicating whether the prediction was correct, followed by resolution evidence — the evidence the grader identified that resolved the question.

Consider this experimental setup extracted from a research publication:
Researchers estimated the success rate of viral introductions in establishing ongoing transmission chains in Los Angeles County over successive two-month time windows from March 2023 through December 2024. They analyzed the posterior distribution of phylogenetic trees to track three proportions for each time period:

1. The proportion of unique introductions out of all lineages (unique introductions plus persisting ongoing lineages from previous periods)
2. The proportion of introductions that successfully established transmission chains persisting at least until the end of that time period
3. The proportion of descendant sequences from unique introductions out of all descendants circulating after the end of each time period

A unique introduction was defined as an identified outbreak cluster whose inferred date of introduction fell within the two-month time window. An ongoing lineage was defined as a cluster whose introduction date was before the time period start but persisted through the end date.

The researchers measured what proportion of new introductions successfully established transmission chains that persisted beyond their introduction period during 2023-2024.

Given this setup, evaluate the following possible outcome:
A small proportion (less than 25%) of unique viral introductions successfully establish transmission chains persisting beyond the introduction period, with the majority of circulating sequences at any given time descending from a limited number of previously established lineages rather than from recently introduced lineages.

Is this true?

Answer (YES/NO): NO